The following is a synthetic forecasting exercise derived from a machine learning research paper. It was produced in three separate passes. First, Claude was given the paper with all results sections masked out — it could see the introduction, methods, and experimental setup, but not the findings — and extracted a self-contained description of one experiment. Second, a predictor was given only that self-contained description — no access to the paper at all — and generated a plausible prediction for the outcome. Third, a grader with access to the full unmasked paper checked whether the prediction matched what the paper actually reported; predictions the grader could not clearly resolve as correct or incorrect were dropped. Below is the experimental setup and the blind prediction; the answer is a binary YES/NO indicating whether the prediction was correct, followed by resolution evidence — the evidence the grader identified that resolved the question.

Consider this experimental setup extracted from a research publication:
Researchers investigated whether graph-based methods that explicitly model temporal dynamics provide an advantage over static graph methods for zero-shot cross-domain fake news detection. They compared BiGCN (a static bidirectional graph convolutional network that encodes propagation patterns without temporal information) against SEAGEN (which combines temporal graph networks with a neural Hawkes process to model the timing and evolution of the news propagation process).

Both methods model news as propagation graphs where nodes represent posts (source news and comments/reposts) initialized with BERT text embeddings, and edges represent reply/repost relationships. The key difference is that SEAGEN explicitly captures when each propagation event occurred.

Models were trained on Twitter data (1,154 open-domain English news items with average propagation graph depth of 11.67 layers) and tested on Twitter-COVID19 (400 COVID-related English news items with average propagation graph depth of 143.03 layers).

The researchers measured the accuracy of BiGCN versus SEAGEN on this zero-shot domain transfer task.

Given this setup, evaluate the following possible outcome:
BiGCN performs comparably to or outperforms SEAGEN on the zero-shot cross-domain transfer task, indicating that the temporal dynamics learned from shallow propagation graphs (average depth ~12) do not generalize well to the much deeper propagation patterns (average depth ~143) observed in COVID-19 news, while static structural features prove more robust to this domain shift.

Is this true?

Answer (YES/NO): NO